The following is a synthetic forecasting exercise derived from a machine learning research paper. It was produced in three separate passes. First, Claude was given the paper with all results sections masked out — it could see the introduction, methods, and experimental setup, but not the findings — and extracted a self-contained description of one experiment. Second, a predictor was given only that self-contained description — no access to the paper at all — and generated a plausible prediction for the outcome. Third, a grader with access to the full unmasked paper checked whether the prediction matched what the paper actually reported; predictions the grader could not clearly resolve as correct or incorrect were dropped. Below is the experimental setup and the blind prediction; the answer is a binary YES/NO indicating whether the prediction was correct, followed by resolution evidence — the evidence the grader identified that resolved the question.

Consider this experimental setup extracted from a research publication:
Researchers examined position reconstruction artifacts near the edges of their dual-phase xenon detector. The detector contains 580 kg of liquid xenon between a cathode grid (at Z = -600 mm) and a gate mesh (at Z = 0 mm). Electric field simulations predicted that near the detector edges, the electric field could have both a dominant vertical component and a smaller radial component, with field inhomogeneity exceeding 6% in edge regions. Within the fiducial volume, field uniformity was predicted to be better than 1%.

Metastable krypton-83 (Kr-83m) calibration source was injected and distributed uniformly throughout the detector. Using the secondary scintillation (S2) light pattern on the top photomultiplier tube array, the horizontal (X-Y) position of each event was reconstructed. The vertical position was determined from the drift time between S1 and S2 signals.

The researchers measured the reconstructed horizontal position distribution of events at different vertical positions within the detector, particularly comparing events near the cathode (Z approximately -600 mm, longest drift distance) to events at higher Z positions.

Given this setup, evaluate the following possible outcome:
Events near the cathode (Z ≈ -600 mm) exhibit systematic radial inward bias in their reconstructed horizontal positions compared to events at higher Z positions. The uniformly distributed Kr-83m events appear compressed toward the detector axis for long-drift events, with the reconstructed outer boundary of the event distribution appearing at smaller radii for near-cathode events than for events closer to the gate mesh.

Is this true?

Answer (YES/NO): YES